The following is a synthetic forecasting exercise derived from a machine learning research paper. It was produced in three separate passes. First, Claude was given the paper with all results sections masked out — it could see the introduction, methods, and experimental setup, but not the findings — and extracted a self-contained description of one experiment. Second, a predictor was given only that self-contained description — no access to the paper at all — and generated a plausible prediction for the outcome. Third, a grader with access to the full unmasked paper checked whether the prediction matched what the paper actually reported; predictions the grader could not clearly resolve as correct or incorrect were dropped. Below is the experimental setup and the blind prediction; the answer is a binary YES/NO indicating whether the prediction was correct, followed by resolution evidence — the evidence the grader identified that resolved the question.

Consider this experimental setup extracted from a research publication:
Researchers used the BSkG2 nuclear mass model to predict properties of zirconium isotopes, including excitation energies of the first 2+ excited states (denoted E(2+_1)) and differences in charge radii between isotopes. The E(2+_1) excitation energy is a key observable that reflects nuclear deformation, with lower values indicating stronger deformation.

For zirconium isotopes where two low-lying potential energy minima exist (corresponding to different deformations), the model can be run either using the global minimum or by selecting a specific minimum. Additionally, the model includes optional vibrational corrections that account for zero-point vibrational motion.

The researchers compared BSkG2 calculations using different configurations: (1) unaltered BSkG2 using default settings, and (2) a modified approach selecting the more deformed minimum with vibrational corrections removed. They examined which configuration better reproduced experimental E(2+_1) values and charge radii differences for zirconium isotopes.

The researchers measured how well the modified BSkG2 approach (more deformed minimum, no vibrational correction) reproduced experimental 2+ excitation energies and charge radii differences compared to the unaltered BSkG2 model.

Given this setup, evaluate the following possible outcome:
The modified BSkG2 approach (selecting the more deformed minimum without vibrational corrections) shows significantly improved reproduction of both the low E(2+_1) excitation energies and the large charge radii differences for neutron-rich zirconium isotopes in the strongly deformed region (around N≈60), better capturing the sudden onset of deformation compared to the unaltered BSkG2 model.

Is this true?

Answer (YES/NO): YES